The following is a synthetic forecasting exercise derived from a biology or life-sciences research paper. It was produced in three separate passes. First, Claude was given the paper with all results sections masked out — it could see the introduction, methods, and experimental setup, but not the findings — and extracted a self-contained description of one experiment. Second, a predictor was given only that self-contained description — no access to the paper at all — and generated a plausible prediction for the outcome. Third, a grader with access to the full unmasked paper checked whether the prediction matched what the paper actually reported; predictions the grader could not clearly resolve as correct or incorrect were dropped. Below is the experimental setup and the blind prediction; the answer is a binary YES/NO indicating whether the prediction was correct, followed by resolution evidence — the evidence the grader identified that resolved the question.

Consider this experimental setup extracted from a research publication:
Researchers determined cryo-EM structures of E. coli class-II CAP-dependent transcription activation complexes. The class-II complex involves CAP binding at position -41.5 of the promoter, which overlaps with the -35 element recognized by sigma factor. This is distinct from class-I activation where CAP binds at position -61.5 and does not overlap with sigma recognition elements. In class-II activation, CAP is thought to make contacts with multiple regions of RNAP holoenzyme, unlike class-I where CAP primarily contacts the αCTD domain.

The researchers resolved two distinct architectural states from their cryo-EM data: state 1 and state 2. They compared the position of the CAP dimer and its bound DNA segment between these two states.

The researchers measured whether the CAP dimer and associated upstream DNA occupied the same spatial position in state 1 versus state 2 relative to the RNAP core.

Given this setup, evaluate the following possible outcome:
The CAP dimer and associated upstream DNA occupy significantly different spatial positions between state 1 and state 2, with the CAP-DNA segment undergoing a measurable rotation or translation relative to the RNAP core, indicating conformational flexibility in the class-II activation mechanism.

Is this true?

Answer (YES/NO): YES